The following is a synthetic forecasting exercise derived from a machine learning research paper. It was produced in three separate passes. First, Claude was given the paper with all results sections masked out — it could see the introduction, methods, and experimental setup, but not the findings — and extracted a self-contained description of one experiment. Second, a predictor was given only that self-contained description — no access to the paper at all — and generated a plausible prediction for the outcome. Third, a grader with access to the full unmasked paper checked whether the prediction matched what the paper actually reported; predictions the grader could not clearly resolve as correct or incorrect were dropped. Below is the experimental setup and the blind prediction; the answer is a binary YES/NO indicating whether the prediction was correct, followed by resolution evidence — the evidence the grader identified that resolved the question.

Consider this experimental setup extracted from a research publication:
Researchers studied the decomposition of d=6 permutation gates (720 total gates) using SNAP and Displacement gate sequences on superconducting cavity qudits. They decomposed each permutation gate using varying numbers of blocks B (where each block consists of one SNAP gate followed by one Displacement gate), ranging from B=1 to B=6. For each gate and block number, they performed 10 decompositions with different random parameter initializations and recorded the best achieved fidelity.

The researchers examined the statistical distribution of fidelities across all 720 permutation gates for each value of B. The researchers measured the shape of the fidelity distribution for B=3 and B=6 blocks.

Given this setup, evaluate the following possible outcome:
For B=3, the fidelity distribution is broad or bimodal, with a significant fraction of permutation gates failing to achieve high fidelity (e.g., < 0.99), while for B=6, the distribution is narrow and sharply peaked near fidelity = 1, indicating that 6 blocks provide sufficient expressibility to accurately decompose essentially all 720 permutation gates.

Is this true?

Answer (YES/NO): NO